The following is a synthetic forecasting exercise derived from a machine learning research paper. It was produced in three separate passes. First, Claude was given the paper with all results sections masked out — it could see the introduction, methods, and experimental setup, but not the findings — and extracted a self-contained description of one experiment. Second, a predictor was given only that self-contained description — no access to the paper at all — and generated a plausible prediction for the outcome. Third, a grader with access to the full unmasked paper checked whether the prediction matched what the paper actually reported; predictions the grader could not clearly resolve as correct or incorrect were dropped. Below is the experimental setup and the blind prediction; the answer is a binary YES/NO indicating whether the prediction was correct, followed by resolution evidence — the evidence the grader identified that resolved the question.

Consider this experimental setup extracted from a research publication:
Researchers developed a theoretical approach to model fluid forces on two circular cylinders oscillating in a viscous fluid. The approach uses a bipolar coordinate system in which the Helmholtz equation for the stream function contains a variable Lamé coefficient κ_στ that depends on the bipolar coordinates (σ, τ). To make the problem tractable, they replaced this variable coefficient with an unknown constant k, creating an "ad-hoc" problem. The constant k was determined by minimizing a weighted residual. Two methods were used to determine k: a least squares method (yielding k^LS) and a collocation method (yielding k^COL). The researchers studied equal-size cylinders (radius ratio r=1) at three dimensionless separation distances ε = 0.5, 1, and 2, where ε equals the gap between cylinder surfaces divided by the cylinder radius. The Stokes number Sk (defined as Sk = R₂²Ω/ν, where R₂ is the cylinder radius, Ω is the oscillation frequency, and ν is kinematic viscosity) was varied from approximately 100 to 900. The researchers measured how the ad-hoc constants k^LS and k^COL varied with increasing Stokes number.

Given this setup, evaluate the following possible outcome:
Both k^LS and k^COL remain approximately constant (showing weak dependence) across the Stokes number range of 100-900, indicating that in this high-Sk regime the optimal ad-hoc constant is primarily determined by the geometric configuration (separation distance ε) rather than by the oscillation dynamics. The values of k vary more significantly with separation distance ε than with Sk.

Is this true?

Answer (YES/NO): NO